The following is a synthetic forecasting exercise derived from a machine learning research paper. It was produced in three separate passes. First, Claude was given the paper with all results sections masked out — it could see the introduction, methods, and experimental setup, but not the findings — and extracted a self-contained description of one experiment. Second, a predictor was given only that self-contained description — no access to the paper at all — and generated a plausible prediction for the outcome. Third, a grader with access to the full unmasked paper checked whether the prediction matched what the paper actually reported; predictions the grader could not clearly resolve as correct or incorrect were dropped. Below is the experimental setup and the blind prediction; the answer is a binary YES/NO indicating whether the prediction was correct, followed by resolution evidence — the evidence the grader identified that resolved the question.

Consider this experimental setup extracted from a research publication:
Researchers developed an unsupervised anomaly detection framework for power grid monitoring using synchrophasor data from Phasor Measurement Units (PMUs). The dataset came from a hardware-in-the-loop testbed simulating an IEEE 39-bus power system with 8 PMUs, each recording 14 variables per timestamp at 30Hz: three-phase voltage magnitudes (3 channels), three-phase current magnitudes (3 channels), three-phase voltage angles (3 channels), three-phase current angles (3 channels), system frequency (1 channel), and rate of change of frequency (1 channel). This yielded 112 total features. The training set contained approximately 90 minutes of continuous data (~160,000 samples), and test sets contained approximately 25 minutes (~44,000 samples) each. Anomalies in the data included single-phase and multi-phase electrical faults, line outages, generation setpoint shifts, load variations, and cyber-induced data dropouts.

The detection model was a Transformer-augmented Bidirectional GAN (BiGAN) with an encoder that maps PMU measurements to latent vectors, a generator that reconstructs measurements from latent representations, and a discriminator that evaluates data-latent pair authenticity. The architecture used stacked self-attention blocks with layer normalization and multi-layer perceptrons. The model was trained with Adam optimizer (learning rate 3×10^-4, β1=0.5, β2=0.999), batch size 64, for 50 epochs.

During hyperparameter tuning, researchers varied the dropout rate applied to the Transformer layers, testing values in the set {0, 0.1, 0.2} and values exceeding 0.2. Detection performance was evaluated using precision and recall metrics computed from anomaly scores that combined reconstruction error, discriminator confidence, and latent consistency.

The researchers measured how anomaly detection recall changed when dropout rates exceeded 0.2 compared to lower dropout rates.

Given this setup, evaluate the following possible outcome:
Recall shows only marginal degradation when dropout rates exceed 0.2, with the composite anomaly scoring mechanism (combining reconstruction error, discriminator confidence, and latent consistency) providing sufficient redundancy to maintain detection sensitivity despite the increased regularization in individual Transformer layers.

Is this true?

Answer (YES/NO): NO